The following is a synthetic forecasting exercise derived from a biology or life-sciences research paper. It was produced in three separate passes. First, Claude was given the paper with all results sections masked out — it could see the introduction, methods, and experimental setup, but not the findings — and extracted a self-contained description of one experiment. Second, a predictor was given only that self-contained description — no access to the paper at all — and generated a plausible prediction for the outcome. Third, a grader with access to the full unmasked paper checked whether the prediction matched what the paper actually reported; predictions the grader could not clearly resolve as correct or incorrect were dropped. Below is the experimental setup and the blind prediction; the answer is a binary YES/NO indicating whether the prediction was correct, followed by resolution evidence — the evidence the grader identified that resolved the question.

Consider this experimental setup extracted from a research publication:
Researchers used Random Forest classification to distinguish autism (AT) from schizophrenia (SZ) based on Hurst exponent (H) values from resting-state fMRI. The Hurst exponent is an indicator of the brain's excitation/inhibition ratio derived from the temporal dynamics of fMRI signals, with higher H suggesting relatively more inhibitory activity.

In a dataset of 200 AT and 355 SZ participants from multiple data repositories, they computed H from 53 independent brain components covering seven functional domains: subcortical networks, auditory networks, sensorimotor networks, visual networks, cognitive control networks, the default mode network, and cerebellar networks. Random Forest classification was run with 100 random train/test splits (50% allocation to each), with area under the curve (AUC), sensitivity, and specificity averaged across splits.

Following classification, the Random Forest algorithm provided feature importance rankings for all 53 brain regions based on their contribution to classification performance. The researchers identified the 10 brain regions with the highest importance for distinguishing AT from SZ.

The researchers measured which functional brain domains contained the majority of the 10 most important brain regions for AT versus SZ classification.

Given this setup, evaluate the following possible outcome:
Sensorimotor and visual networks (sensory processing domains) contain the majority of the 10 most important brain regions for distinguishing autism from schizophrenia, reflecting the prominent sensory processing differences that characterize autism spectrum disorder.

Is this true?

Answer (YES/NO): NO